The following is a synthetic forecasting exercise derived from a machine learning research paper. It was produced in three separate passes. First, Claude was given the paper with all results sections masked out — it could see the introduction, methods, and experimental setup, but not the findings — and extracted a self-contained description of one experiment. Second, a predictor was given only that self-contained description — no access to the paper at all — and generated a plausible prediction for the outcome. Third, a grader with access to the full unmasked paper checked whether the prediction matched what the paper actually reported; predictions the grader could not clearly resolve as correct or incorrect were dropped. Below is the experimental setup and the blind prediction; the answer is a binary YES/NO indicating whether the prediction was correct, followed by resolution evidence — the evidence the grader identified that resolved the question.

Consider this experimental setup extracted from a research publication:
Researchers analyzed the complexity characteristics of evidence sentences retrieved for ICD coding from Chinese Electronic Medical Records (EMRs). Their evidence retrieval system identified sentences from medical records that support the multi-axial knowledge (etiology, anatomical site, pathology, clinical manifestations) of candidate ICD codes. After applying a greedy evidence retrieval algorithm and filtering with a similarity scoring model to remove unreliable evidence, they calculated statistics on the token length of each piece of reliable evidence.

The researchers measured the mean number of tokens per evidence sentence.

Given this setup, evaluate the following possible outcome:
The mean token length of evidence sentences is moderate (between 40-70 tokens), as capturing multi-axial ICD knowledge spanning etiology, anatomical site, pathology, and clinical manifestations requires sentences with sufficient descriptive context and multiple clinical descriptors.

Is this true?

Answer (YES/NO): YES